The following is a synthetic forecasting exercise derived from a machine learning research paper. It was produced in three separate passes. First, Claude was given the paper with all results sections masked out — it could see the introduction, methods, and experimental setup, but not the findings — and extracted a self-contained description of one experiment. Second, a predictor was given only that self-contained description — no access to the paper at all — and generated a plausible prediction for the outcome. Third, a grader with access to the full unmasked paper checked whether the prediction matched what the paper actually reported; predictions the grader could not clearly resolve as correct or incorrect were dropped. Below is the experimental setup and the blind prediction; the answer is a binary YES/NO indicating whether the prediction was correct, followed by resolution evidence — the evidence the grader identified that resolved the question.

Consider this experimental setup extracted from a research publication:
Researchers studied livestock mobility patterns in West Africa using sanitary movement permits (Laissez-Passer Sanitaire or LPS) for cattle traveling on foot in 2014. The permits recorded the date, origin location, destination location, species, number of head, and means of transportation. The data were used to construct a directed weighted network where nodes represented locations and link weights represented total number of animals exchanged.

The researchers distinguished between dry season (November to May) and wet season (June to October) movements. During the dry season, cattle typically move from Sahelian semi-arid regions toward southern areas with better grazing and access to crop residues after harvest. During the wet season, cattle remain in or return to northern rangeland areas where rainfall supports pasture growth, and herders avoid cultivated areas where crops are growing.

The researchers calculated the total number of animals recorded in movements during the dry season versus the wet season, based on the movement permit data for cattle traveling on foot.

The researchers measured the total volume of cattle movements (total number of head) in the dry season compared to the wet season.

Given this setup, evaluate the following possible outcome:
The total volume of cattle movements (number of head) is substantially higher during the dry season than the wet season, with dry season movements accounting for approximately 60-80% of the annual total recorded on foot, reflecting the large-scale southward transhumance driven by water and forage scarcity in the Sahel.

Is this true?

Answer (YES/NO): YES